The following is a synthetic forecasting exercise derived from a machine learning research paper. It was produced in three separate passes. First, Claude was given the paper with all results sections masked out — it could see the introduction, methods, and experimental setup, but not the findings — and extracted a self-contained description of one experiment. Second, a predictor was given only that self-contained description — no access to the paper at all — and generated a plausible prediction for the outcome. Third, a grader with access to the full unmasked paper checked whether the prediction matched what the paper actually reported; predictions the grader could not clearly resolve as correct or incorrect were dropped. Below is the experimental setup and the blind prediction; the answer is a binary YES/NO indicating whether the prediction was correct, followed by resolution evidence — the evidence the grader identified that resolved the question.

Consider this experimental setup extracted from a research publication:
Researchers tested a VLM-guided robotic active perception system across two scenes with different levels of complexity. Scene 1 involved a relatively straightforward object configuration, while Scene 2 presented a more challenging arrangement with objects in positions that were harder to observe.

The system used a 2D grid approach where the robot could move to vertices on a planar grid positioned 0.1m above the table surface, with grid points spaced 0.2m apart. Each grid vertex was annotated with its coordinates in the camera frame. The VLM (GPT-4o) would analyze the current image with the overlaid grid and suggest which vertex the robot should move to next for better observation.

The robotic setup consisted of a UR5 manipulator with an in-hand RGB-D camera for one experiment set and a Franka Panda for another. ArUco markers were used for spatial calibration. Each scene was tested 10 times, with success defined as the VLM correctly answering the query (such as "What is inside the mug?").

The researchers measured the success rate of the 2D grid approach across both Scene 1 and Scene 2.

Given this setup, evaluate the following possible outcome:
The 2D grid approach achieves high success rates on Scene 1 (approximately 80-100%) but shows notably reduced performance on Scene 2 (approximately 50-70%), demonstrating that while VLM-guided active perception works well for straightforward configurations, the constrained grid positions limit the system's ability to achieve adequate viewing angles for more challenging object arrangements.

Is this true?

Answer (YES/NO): NO